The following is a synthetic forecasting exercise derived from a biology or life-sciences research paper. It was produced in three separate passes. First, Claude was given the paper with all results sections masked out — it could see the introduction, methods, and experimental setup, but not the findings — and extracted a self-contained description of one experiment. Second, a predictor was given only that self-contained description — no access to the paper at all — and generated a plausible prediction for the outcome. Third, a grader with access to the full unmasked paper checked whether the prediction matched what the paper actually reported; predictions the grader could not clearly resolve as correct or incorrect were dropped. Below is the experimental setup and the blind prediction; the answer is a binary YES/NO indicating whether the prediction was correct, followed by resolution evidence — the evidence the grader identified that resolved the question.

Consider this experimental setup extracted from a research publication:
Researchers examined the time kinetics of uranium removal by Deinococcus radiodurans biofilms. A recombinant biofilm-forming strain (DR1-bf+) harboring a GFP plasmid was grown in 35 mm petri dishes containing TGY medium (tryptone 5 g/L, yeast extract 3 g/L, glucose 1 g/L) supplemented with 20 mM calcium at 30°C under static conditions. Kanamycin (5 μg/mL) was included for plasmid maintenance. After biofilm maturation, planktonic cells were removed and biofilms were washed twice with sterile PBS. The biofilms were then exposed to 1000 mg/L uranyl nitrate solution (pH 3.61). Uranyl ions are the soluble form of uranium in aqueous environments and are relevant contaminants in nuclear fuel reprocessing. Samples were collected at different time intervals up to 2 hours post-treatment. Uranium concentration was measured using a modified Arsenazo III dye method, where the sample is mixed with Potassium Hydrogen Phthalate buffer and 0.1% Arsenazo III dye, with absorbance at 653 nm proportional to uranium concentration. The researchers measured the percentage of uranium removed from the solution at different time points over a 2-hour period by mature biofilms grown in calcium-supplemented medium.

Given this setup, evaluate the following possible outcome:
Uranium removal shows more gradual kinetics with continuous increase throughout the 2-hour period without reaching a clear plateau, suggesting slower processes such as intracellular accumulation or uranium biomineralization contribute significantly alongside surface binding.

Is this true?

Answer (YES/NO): NO